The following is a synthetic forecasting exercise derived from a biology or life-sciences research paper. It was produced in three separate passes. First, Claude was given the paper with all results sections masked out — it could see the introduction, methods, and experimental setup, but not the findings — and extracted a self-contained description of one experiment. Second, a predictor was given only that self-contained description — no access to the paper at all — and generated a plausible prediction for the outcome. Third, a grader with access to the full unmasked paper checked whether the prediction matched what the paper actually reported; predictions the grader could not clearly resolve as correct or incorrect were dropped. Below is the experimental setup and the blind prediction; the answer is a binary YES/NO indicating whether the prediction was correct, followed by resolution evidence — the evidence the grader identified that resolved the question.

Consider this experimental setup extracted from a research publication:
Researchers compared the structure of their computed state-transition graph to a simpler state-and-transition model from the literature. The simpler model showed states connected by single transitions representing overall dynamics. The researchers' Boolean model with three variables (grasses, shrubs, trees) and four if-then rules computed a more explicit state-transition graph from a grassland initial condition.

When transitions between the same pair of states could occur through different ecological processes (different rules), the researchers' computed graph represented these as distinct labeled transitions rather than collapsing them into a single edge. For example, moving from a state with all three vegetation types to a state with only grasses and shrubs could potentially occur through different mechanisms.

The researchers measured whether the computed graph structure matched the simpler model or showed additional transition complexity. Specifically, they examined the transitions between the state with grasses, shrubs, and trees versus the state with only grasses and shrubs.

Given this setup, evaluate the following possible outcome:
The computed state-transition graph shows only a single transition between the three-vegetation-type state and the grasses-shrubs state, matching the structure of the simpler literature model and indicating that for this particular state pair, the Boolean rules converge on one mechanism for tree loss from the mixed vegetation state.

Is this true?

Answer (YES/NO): NO